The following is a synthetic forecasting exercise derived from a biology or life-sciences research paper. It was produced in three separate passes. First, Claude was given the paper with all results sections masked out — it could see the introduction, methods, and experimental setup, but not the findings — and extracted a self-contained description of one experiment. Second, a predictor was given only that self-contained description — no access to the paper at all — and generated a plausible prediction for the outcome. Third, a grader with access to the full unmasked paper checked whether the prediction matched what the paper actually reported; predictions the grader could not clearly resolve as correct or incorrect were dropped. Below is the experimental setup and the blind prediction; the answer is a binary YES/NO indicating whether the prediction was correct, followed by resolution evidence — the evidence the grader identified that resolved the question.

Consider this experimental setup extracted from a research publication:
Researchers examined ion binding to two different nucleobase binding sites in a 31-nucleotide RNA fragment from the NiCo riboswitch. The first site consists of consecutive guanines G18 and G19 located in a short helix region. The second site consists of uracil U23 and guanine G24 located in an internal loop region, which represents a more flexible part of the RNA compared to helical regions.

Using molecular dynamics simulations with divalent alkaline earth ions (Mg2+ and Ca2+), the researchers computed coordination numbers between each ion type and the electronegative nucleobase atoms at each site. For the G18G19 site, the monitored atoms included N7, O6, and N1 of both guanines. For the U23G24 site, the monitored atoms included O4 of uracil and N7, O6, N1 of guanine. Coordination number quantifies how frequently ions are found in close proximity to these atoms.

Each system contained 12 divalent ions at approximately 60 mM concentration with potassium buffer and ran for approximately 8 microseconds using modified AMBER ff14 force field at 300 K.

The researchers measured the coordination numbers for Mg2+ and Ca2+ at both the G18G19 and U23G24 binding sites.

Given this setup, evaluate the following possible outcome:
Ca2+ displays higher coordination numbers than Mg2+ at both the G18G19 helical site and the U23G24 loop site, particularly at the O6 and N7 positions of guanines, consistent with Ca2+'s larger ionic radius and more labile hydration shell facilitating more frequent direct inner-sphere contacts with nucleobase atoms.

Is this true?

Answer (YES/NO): NO